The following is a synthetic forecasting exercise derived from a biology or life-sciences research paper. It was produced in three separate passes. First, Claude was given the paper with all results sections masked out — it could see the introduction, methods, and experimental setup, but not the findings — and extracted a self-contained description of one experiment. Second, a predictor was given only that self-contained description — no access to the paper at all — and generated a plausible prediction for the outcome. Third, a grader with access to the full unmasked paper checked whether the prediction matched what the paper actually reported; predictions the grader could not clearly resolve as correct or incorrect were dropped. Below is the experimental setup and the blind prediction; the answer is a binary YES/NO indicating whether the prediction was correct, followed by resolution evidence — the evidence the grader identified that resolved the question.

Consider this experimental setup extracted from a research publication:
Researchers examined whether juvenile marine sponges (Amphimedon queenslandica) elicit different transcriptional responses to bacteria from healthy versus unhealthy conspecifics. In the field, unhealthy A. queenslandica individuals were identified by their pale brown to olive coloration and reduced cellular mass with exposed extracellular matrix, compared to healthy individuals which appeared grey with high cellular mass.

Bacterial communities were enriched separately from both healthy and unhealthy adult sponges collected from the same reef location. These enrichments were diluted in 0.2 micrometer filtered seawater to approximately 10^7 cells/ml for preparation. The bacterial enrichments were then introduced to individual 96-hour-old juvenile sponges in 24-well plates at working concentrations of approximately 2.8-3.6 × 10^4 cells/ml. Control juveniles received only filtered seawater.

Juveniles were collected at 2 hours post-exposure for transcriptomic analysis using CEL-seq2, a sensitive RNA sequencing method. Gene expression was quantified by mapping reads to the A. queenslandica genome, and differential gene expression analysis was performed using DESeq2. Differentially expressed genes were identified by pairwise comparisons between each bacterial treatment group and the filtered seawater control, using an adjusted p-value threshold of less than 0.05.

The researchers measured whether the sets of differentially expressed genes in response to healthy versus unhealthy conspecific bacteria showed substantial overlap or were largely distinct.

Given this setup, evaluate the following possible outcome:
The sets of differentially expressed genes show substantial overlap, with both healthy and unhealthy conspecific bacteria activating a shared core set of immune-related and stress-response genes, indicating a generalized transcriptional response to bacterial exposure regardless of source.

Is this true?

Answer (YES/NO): YES